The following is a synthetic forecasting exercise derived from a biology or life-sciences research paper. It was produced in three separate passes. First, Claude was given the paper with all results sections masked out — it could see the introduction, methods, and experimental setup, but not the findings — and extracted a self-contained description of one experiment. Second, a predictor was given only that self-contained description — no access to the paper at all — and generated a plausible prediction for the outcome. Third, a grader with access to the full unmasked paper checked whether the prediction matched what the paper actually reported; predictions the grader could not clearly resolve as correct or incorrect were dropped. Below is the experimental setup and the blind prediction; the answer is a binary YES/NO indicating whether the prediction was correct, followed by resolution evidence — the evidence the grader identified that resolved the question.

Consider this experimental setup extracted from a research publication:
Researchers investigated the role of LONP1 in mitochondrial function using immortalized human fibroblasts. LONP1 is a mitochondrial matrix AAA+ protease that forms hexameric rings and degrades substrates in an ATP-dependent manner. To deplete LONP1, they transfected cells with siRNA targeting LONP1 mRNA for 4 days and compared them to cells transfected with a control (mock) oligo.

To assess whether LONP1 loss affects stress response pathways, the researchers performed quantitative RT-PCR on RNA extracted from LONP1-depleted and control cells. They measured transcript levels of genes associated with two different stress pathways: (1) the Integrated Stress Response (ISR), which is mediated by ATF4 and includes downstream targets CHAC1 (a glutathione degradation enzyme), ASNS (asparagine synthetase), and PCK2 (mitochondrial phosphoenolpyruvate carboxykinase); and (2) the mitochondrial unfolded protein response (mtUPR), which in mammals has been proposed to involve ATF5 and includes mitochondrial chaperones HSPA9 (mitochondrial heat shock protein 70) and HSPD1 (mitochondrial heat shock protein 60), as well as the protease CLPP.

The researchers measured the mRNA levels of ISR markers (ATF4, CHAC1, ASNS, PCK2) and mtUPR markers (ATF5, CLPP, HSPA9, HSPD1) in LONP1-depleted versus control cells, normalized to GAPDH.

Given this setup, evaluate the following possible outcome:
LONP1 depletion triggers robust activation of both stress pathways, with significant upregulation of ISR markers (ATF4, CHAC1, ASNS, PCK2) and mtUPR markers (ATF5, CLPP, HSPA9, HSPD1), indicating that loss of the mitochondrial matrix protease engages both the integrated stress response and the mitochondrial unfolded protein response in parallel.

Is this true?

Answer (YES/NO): NO